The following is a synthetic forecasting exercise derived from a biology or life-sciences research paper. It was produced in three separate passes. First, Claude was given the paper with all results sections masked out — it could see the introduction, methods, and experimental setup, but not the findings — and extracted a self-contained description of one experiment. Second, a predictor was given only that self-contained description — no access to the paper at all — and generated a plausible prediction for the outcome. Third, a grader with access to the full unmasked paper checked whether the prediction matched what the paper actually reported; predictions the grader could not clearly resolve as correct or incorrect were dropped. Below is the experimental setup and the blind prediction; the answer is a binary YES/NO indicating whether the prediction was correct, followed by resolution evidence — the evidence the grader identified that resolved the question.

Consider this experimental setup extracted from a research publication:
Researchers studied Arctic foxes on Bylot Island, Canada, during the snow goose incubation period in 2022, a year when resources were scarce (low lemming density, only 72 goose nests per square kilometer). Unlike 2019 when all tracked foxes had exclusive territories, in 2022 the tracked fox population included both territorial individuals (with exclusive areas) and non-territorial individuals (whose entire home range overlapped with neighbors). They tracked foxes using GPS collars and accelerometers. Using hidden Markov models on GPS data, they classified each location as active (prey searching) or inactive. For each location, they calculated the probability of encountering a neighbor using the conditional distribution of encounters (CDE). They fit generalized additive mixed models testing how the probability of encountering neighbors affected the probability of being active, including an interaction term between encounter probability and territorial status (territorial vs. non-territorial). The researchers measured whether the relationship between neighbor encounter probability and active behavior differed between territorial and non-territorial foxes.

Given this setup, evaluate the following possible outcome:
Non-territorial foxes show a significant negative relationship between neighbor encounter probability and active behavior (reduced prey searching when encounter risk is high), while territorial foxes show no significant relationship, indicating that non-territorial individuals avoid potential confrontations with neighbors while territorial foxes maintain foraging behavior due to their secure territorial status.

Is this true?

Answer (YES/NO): NO